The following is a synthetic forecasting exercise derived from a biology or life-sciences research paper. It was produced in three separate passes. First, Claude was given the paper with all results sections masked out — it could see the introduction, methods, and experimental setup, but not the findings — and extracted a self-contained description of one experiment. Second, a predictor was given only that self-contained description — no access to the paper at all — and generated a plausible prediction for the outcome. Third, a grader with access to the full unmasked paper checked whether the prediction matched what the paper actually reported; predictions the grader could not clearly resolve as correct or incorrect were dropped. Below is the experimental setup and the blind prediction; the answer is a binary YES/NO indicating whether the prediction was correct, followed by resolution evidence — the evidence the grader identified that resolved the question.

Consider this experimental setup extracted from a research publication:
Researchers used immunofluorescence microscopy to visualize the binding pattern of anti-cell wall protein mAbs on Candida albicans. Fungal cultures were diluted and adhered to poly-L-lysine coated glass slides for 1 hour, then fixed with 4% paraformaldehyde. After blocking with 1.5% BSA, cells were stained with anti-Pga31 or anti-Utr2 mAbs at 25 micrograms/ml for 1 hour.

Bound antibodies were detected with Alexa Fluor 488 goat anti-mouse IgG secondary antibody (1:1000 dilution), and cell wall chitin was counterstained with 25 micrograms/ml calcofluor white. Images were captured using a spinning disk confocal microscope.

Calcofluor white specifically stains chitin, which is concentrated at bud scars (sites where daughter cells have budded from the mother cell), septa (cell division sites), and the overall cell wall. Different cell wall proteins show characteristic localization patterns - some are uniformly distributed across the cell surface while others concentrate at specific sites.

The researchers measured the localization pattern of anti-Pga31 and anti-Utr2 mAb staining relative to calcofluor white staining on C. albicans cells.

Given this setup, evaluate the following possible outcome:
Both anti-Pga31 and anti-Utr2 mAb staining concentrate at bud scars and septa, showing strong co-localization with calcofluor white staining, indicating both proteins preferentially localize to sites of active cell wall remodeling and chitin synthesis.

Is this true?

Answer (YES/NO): NO